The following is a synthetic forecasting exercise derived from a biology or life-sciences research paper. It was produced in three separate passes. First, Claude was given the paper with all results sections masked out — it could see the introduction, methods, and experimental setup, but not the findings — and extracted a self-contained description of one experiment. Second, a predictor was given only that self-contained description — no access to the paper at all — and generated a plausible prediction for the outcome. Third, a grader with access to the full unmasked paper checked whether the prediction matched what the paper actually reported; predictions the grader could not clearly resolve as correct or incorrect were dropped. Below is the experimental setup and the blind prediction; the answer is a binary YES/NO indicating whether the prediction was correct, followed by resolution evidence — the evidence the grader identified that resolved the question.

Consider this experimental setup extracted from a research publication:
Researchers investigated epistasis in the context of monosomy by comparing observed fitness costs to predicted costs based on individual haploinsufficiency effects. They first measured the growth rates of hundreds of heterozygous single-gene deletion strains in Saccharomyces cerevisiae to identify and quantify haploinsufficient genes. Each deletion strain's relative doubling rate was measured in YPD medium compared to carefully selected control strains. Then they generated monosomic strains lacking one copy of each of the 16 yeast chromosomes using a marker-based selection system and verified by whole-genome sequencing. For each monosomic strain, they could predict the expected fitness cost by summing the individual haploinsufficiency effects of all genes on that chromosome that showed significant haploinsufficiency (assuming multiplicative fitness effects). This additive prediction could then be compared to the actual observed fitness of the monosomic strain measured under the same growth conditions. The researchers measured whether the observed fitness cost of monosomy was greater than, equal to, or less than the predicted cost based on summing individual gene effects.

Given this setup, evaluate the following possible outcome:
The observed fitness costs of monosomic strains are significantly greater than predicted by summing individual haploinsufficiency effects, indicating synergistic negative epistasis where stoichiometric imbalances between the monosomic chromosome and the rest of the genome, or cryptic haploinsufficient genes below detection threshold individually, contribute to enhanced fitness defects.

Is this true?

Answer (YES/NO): NO